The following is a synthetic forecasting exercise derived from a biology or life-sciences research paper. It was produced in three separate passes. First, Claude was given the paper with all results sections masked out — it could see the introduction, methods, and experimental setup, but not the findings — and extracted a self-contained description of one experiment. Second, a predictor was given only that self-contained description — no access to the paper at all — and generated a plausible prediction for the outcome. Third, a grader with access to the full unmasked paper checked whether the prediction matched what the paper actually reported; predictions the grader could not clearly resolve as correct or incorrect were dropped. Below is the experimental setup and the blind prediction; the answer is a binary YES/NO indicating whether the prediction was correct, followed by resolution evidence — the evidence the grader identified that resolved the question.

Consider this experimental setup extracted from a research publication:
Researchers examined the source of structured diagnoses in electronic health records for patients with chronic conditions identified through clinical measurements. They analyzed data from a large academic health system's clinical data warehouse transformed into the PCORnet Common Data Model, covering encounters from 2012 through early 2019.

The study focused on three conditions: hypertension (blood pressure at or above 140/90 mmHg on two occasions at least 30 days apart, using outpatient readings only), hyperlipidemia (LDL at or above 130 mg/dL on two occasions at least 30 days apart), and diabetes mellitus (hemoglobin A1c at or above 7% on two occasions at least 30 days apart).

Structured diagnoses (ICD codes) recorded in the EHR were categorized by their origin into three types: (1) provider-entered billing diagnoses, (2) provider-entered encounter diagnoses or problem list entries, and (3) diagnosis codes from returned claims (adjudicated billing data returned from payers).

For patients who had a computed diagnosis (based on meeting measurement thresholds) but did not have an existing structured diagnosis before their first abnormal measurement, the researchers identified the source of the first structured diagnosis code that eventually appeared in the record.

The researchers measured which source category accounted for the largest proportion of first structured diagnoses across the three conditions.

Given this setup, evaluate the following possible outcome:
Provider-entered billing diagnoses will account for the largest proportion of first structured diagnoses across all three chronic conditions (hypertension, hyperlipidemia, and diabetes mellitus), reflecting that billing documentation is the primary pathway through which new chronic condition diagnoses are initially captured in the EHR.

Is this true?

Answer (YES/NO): NO